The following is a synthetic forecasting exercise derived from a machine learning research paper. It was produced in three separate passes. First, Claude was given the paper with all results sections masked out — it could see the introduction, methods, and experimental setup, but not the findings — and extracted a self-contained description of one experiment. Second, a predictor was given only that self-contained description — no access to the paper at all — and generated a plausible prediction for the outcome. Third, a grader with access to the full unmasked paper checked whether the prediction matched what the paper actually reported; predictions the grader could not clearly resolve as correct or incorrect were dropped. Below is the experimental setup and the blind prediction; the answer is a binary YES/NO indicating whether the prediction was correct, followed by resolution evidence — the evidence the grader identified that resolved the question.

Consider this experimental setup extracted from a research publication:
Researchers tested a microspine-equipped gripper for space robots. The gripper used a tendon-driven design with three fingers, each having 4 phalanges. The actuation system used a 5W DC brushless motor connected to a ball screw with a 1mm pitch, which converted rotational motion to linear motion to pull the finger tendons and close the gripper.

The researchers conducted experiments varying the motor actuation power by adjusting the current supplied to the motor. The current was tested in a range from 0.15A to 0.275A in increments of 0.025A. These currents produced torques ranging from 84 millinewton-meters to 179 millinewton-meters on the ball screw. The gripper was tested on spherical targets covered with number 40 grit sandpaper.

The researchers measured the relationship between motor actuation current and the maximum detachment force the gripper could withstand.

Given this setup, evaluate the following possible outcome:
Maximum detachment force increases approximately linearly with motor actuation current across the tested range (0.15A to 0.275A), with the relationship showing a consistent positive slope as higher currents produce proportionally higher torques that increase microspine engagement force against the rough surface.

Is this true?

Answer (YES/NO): NO